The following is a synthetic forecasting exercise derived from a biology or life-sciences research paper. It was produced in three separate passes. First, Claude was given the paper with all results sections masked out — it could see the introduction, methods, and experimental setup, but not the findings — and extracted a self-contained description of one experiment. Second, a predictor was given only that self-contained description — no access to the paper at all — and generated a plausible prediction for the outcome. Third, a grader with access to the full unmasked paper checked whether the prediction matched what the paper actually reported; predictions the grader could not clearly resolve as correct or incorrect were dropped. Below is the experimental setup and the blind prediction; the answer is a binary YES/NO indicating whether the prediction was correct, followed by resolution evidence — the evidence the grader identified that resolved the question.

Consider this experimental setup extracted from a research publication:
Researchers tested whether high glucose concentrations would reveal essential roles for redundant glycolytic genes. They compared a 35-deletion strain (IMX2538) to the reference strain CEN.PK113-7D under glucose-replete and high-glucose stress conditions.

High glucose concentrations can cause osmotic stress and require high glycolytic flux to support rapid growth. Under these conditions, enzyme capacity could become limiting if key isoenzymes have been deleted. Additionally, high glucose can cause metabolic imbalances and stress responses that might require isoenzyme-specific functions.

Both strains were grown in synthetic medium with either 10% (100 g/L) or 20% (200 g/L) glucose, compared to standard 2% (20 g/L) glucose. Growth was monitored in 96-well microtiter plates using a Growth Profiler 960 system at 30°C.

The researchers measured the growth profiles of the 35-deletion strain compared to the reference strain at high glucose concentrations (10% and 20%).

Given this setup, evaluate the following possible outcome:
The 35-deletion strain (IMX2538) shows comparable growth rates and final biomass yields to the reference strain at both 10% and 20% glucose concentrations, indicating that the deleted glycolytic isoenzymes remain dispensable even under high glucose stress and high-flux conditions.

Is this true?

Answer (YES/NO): NO